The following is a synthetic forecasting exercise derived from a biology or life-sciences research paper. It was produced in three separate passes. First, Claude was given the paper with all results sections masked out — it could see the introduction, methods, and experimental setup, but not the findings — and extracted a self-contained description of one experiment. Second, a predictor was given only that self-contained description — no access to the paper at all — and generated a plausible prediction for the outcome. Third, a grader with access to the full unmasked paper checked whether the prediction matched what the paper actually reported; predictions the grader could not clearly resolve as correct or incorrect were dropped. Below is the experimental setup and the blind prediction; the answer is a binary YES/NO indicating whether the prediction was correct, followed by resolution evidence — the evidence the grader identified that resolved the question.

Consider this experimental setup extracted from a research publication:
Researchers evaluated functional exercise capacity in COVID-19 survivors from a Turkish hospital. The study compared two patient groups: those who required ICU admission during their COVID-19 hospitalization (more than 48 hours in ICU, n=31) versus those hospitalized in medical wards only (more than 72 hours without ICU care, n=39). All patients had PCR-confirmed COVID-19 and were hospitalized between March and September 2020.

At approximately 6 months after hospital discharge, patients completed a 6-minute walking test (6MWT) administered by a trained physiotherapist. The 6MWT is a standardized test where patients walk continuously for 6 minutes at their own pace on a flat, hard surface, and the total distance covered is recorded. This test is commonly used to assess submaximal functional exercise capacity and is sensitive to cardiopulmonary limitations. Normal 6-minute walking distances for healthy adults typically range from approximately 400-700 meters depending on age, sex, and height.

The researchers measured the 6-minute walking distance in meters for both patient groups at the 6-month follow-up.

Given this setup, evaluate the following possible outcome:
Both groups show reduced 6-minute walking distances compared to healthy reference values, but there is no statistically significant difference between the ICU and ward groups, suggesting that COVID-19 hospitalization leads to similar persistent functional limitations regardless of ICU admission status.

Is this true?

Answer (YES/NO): YES